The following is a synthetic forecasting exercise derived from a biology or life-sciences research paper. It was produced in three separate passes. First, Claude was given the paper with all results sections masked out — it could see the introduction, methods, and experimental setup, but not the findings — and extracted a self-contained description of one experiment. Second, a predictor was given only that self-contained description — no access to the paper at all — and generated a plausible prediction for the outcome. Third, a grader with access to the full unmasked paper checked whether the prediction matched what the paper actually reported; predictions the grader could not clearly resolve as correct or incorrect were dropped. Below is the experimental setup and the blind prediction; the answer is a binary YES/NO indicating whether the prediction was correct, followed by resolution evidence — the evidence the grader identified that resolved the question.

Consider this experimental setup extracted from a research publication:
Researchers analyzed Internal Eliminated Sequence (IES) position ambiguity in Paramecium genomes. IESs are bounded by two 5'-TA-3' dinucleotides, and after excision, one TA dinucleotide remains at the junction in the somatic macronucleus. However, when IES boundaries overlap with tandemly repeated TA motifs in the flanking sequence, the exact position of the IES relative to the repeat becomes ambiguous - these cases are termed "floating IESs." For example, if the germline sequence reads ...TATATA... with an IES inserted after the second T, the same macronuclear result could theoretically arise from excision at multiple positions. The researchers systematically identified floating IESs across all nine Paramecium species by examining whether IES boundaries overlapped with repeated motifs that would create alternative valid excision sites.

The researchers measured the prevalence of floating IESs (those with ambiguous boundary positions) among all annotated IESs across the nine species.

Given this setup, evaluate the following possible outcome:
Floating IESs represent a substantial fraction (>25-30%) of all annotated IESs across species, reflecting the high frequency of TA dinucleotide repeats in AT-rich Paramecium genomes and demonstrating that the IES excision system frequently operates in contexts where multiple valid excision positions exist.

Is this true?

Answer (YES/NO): NO